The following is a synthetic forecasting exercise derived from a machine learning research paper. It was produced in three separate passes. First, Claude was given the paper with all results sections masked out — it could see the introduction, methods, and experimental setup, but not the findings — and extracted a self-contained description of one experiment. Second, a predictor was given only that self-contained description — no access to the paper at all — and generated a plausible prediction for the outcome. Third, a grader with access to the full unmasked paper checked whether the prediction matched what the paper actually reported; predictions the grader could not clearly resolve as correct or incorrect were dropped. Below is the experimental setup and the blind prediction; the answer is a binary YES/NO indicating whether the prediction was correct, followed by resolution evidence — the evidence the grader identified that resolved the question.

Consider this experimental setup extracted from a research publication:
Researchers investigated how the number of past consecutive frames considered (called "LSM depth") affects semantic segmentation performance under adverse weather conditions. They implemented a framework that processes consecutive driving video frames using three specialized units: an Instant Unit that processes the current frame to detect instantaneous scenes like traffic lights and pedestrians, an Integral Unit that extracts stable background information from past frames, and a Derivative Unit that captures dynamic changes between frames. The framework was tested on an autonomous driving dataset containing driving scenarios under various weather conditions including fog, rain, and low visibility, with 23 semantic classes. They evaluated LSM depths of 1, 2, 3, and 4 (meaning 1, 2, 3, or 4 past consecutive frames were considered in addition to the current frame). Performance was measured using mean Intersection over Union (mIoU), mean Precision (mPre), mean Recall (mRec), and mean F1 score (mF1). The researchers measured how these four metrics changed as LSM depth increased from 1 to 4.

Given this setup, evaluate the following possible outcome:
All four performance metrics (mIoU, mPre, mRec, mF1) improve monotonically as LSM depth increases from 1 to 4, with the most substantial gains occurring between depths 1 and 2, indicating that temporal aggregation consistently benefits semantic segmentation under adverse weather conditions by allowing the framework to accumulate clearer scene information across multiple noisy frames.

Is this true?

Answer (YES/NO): NO